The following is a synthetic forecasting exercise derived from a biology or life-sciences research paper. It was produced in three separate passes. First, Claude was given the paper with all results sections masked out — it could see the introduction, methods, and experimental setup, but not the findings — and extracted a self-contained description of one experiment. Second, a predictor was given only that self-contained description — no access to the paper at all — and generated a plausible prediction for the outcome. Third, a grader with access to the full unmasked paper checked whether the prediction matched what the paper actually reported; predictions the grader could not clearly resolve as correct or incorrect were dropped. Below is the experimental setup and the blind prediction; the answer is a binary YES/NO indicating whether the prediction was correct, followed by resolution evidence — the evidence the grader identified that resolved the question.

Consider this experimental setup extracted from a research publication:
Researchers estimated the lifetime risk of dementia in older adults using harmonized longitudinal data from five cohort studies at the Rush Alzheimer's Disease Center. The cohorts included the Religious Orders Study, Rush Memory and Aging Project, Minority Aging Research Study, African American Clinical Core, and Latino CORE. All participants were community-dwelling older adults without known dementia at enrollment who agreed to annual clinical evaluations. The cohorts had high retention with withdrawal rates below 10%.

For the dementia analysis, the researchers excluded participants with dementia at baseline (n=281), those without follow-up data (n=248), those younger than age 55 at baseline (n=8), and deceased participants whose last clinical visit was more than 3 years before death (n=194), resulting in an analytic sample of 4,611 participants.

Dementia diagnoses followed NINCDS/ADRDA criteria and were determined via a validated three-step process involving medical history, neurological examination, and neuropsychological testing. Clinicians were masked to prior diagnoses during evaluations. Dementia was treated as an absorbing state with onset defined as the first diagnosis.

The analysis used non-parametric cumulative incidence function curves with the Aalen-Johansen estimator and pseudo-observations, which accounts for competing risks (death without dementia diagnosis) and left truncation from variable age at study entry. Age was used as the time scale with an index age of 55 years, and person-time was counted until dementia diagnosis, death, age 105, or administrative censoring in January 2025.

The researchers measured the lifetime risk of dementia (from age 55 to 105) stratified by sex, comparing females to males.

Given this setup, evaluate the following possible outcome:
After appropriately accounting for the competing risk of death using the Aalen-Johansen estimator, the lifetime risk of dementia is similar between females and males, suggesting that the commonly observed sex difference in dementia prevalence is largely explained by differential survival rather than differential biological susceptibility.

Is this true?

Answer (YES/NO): NO